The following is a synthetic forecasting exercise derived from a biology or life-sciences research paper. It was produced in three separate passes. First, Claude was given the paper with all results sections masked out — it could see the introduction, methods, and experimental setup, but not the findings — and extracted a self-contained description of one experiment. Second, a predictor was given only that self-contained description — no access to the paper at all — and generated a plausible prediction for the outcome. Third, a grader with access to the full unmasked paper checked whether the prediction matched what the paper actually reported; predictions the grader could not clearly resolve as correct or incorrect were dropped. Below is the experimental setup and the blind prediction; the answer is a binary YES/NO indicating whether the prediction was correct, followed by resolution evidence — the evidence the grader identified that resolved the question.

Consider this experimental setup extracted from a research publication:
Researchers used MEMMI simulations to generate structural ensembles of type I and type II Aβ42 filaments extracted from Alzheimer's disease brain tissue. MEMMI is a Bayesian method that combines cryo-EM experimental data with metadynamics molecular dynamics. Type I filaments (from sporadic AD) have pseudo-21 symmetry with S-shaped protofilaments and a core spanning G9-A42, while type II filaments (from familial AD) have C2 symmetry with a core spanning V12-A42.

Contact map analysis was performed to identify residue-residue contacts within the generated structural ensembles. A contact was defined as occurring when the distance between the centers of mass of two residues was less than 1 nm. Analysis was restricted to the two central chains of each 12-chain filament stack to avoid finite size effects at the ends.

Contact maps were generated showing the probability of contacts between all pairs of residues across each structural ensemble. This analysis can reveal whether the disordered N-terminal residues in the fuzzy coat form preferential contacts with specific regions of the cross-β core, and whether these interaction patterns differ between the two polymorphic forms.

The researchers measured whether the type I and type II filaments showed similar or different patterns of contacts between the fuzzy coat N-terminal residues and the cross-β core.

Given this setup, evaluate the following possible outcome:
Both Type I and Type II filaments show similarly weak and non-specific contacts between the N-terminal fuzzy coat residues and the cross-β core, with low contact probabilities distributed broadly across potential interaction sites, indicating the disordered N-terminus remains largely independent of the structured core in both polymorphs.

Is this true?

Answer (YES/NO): NO